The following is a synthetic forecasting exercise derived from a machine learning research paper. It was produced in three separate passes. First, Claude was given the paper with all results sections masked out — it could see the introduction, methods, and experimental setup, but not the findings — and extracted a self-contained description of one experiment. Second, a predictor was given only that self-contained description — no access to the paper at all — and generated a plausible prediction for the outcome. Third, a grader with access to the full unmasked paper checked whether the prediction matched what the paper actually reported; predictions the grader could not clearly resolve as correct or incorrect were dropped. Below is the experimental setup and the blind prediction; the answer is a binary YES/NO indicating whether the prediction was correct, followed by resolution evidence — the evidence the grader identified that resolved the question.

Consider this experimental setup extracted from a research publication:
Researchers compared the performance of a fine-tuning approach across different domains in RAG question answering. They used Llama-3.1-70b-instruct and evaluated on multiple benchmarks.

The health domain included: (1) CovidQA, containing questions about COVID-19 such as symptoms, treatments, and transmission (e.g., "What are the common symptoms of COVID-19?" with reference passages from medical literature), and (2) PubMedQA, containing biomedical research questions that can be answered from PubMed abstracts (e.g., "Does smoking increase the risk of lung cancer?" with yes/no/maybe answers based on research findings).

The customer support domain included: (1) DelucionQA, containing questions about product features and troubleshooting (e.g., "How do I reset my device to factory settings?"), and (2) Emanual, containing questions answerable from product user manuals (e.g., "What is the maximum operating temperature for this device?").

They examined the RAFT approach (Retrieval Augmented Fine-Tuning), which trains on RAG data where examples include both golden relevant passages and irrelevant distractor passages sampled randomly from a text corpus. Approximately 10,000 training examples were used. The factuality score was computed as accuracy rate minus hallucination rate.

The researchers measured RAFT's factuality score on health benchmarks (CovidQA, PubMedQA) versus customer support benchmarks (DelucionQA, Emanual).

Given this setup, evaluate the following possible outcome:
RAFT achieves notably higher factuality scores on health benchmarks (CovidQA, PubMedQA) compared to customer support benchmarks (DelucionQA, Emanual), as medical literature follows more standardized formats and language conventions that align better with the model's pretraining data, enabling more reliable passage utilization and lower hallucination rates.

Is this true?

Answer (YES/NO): NO